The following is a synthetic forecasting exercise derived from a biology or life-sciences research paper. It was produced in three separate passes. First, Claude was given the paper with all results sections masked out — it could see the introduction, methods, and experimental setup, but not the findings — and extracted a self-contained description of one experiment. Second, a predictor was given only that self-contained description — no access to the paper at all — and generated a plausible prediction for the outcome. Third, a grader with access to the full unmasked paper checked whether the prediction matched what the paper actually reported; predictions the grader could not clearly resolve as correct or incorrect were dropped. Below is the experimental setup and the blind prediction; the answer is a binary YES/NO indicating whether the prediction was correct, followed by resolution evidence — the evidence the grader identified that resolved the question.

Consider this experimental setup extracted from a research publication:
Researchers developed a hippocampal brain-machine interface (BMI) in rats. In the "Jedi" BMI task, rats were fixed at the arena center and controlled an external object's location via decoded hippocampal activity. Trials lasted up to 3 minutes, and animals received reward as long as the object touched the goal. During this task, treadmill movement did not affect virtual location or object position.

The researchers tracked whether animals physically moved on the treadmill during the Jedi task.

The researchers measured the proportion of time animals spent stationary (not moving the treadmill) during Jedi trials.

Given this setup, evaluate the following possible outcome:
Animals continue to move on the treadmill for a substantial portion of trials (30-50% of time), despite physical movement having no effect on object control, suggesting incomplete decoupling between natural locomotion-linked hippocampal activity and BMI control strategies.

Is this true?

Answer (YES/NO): NO